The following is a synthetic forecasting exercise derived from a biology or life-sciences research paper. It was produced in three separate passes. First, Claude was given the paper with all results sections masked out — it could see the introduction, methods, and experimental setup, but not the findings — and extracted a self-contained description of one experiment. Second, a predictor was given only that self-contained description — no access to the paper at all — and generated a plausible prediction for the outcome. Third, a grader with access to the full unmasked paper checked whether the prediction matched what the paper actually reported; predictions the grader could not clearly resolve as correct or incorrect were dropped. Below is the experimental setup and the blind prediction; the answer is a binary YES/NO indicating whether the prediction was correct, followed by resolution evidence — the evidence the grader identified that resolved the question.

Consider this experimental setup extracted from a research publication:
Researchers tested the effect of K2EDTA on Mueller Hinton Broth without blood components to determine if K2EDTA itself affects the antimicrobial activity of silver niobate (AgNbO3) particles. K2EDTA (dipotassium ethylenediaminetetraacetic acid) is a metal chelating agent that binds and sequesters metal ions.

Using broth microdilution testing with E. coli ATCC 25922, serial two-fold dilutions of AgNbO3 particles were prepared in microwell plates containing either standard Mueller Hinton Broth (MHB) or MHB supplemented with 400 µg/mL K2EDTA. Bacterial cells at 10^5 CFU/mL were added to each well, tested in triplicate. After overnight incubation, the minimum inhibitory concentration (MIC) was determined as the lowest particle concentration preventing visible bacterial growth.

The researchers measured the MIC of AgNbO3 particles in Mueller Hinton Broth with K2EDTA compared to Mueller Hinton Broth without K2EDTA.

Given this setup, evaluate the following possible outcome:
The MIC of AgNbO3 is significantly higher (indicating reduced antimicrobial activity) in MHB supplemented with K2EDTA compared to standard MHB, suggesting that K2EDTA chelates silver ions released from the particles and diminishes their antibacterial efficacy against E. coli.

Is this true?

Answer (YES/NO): NO